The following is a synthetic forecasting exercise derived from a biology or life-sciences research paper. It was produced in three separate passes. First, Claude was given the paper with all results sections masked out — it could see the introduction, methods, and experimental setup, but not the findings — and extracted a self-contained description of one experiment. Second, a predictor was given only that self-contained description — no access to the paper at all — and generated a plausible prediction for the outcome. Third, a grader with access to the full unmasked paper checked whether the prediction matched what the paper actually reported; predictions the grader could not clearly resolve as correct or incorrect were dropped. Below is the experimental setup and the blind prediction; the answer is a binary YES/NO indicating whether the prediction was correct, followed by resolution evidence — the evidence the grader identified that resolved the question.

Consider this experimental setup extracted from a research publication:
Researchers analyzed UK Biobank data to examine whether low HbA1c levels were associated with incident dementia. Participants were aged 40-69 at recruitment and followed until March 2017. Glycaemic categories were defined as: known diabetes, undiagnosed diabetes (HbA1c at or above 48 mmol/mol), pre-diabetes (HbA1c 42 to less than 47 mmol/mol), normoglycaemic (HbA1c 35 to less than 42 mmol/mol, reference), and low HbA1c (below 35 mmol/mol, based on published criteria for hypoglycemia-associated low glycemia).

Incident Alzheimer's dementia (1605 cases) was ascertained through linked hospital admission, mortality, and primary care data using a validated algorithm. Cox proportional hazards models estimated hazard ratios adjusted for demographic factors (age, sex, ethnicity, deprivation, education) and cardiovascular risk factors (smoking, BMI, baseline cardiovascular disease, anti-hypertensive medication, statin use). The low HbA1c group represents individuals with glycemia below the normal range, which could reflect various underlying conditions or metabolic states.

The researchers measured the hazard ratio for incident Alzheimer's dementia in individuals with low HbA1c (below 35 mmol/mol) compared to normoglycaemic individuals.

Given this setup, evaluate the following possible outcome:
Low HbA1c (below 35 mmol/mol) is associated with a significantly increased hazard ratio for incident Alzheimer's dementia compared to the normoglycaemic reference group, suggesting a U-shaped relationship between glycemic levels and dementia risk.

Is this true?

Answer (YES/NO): NO